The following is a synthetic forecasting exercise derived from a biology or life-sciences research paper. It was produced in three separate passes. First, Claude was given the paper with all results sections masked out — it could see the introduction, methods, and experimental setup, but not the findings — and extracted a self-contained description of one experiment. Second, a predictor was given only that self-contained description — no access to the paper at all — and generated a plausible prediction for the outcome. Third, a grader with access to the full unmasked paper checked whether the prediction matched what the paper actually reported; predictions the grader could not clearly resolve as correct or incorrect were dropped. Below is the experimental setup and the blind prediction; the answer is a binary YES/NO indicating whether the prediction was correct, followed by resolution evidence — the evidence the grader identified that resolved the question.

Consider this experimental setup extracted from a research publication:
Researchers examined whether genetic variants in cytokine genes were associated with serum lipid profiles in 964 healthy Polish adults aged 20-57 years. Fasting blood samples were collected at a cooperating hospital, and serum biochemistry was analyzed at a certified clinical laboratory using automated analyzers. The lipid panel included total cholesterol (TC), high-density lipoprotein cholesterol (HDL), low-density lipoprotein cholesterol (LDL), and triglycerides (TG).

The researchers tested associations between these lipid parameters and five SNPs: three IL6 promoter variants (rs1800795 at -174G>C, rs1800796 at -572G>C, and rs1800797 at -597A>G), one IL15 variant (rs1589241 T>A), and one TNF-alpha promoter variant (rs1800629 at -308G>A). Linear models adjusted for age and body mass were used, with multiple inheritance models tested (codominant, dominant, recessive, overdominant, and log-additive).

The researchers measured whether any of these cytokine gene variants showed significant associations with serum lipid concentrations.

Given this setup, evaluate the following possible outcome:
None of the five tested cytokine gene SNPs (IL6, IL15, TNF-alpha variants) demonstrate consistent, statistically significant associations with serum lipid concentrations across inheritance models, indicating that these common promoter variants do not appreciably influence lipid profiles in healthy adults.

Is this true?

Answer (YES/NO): NO